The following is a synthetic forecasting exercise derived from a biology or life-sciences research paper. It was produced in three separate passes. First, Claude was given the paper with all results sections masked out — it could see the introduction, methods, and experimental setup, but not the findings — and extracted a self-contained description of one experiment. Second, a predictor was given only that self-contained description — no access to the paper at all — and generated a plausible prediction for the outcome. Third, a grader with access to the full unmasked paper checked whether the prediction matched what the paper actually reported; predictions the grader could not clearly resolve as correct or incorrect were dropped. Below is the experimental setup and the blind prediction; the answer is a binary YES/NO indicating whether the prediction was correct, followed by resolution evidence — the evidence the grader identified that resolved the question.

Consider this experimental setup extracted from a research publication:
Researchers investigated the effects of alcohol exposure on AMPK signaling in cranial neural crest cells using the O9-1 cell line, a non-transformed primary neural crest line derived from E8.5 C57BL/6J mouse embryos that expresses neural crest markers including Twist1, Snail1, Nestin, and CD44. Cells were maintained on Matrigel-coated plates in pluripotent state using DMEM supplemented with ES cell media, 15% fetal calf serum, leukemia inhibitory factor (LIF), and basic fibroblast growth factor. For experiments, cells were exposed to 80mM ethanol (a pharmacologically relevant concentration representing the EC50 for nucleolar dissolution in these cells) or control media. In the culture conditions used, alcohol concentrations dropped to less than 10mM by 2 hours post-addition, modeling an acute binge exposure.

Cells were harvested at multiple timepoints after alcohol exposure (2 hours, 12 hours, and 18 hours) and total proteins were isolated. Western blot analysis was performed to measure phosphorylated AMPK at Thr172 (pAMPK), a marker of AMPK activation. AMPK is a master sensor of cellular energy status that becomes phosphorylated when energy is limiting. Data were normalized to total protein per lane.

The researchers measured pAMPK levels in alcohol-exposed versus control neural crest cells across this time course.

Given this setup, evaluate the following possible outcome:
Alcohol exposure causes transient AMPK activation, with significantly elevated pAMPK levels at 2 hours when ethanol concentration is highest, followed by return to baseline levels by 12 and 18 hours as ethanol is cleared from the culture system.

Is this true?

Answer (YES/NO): NO